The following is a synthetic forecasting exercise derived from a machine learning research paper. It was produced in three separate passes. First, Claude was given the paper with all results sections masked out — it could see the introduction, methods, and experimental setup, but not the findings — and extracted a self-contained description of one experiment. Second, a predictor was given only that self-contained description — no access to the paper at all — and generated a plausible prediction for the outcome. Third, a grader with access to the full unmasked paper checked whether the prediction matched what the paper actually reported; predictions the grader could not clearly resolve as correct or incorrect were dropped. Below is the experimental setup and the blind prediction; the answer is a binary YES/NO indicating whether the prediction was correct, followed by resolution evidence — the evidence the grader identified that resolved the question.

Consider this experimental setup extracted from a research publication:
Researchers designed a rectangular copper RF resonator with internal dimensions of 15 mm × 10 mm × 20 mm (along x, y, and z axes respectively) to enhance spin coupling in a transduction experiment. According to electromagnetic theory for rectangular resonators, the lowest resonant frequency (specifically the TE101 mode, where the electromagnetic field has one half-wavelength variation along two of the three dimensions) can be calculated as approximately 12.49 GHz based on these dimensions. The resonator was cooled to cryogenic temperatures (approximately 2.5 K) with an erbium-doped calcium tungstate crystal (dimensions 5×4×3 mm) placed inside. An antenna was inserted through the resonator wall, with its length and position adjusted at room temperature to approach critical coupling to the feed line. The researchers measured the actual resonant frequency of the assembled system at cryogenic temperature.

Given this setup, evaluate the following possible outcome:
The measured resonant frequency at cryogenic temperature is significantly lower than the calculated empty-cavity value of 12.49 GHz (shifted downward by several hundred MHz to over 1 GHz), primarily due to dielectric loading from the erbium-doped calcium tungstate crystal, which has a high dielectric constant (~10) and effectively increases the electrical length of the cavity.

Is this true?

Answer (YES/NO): NO